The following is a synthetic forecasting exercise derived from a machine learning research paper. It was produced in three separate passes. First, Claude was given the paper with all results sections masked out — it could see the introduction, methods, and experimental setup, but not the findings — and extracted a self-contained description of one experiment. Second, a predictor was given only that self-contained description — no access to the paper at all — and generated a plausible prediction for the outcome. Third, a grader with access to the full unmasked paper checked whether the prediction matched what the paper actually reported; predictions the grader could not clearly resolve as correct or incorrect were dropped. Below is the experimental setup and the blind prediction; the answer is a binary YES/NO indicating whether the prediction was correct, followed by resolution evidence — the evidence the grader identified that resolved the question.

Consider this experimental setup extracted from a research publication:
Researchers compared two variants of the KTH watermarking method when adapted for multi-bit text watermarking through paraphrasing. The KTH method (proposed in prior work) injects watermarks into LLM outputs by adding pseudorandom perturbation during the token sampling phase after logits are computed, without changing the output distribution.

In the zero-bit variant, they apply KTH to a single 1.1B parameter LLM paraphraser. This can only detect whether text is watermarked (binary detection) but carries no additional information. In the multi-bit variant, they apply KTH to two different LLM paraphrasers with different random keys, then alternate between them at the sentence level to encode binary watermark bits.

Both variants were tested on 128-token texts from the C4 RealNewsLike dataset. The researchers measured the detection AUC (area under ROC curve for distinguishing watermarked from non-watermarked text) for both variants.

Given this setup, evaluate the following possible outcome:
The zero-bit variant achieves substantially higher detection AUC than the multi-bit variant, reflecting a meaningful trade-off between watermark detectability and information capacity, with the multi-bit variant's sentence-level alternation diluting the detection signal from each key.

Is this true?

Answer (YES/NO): YES